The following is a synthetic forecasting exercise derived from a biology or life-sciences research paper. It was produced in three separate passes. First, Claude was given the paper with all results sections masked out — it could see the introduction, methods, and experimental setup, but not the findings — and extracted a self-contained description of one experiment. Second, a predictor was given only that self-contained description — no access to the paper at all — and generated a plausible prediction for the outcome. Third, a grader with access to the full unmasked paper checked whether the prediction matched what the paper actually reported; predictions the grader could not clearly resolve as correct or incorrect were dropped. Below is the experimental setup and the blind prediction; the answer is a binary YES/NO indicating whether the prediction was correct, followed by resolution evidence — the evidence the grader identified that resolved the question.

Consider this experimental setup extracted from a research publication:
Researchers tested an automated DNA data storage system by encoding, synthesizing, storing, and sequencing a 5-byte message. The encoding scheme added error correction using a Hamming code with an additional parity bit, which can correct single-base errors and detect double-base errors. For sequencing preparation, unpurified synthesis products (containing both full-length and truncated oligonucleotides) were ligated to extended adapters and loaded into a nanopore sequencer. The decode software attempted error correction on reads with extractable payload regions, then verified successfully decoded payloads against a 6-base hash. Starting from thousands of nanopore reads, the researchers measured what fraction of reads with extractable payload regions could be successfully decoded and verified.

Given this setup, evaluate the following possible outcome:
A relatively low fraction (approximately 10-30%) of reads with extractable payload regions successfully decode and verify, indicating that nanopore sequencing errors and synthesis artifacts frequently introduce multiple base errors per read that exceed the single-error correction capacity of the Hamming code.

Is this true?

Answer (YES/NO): NO